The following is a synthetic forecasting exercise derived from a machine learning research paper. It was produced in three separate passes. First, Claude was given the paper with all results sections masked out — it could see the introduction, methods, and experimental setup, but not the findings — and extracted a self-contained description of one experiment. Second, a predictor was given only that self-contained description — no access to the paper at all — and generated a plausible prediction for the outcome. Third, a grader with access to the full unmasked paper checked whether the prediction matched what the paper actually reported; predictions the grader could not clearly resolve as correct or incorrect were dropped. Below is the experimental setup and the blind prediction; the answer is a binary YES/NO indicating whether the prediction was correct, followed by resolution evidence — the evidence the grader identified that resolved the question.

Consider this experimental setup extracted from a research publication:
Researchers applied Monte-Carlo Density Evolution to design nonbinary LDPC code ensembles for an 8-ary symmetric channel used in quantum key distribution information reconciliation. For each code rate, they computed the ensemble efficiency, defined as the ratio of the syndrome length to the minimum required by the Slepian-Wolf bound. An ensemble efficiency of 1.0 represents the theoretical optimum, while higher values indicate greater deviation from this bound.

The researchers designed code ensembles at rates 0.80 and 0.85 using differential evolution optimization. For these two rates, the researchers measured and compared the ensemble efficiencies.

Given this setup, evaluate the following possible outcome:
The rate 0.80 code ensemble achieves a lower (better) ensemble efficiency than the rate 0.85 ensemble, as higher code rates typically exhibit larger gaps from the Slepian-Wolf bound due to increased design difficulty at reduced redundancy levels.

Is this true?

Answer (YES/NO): YES